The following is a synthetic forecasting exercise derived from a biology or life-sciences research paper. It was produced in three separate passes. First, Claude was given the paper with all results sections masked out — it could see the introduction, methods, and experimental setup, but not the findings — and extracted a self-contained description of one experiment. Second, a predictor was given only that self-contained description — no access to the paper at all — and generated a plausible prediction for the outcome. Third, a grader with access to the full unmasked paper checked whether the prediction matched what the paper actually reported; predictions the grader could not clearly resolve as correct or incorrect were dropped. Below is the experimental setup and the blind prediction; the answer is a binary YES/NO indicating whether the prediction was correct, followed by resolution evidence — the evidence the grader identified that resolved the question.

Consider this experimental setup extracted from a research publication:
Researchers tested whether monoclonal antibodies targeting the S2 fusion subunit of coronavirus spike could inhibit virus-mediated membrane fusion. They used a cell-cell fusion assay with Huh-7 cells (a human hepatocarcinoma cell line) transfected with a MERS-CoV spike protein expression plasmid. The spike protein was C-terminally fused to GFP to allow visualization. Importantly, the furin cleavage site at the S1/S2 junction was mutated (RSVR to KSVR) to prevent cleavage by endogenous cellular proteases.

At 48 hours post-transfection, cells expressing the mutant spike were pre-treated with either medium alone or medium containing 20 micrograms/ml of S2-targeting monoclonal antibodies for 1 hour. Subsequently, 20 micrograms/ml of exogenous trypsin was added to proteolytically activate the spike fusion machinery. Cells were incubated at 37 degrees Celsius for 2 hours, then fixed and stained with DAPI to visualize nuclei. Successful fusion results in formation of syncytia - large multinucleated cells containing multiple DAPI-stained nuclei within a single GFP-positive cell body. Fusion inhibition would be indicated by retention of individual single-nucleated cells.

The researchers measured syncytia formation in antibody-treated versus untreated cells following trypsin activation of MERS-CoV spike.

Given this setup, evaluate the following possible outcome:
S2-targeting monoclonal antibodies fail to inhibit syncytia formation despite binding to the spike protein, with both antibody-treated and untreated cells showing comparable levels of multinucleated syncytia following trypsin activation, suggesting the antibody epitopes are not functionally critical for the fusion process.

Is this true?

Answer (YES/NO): NO